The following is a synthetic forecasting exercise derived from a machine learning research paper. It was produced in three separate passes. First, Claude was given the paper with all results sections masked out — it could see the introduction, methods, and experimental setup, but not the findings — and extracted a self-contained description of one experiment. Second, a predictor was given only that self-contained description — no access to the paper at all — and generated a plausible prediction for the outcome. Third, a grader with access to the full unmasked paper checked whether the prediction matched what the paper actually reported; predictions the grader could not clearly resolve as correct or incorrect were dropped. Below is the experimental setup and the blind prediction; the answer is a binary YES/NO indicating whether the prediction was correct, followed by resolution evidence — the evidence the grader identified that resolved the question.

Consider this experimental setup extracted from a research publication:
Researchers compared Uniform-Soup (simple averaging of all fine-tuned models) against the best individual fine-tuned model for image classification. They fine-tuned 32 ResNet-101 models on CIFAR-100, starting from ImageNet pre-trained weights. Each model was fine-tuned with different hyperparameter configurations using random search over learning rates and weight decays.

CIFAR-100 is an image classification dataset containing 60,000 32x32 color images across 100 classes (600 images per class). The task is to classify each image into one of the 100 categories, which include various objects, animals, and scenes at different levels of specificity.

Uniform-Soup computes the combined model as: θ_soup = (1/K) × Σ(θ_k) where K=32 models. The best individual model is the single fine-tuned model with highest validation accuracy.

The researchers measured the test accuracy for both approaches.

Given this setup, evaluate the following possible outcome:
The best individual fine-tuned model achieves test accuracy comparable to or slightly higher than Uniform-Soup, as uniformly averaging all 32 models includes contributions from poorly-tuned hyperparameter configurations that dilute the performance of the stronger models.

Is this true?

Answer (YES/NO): YES